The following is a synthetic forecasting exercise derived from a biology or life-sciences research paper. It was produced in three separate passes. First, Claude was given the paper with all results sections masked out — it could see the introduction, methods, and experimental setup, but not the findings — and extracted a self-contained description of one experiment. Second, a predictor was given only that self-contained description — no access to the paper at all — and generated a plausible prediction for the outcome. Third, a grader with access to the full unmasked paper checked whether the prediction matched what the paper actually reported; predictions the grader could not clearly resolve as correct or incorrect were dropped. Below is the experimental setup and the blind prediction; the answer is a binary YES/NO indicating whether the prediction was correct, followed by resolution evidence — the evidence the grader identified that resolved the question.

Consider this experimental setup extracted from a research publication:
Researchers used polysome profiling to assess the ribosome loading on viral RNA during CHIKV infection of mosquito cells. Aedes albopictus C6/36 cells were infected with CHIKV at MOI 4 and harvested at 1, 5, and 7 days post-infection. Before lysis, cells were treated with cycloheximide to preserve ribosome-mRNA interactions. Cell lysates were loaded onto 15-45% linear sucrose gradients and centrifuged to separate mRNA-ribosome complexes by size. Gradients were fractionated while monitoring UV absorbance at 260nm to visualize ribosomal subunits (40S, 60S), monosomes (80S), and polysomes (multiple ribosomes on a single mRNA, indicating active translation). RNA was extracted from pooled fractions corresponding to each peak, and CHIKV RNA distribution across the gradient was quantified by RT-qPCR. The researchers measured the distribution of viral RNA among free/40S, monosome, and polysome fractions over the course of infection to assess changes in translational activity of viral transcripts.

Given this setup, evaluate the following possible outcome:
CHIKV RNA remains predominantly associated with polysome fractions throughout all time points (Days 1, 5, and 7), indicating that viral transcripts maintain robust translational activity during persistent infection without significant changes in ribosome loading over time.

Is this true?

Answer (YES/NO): NO